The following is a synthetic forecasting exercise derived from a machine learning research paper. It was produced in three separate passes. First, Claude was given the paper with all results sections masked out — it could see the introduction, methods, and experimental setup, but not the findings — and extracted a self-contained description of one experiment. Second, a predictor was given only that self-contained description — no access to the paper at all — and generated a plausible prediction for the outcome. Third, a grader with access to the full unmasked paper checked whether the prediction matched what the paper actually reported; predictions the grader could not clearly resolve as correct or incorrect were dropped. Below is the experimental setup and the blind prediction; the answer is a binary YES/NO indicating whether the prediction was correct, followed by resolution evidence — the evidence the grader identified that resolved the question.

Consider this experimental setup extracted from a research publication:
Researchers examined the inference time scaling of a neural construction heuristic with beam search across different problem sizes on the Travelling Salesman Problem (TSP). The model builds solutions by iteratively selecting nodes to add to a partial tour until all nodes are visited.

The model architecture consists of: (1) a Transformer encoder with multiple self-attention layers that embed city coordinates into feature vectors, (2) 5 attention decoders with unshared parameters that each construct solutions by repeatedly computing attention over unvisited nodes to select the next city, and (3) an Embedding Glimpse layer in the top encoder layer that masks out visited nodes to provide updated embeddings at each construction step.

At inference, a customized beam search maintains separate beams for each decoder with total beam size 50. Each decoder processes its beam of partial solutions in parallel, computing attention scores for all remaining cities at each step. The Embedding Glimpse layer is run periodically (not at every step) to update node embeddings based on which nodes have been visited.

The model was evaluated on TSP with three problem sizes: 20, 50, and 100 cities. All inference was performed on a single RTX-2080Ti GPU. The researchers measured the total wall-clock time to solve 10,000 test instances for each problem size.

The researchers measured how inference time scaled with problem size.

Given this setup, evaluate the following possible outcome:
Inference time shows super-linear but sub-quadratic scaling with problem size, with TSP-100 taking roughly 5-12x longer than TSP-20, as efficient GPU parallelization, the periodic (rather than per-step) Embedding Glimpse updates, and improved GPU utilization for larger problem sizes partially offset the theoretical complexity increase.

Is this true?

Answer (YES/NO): NO